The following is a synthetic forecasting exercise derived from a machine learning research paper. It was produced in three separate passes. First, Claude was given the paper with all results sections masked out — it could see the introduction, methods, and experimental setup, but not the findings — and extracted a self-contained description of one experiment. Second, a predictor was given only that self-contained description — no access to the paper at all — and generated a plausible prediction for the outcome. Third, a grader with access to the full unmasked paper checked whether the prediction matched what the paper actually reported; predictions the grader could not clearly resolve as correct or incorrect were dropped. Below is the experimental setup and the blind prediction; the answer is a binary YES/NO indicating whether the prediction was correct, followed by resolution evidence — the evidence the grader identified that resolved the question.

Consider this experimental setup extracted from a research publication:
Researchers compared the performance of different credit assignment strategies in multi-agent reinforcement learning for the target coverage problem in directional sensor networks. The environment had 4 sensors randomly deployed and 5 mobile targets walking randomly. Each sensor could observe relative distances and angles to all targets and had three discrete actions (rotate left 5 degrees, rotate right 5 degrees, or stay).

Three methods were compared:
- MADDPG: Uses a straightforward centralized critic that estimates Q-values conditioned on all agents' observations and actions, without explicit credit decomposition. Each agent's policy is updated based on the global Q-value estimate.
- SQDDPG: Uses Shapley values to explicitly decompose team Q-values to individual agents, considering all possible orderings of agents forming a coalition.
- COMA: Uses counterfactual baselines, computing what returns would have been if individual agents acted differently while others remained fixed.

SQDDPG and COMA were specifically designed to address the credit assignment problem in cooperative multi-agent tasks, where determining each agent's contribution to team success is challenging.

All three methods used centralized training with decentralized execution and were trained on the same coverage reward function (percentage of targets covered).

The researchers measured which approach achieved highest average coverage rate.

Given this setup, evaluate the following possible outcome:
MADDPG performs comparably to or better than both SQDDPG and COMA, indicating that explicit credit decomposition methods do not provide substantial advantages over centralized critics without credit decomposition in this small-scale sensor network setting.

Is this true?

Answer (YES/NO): YES